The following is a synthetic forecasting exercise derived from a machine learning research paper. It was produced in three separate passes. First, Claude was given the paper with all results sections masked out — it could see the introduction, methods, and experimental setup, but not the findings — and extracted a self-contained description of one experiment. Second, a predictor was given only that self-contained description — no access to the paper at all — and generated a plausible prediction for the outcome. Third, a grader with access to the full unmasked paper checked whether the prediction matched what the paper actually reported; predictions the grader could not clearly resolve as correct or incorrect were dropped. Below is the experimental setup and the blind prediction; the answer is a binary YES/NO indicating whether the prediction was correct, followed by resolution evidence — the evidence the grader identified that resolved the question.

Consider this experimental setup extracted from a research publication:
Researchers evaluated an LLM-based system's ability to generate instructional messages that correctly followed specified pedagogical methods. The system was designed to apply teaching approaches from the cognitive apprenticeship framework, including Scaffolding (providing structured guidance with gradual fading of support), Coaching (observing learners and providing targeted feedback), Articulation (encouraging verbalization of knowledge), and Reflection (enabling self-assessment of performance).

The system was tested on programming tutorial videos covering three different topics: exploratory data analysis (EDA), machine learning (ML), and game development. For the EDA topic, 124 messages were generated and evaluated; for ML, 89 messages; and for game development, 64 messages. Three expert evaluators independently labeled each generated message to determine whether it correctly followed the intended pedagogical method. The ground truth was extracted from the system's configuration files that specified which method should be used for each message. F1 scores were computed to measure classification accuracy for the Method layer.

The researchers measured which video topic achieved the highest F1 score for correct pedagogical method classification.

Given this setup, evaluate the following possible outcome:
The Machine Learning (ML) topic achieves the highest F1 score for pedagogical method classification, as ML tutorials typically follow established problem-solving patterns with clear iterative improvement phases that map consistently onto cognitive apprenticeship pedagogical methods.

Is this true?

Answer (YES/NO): NO